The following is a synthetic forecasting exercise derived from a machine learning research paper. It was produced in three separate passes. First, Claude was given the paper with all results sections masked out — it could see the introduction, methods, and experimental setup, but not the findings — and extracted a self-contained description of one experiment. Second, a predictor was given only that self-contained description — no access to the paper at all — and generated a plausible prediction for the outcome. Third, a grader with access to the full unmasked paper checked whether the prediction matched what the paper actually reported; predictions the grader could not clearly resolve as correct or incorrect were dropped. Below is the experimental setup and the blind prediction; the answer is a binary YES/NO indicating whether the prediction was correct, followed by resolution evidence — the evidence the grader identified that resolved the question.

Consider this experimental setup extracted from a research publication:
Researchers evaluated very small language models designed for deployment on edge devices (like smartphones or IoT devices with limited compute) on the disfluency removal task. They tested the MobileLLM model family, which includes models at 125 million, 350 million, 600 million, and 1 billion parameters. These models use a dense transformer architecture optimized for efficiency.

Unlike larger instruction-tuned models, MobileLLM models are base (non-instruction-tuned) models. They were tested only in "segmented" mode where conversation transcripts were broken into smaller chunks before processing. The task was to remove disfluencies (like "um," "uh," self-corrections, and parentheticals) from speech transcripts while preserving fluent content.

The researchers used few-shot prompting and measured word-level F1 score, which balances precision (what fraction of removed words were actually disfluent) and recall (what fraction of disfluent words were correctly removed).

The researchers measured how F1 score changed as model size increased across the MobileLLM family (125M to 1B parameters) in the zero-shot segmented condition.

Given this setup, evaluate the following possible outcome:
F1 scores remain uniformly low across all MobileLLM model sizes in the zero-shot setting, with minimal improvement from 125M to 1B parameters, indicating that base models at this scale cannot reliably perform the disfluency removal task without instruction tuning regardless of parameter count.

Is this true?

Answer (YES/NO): YES